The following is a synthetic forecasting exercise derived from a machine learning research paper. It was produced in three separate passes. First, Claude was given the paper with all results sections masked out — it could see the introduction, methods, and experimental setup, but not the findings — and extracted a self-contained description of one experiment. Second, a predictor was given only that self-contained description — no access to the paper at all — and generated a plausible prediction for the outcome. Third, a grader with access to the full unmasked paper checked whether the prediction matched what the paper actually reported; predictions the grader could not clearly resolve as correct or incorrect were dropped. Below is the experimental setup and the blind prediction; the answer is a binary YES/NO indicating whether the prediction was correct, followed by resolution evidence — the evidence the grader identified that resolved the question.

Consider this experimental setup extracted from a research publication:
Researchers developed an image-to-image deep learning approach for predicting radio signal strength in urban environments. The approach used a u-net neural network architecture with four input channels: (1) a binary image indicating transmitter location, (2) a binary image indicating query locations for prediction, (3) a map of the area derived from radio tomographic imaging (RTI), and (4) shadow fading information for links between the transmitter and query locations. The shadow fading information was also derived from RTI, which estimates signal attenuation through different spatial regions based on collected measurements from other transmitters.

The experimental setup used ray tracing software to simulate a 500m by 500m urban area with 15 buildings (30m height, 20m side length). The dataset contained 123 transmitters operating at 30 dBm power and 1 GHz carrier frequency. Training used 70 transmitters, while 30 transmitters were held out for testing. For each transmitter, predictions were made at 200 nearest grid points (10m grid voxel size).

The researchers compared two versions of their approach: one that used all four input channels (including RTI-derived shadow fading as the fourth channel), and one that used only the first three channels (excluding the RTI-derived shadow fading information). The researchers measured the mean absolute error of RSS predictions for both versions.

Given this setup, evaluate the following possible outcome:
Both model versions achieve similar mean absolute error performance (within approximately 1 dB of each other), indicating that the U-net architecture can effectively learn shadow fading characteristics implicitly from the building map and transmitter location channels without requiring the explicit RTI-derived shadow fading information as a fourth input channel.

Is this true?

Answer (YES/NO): NO